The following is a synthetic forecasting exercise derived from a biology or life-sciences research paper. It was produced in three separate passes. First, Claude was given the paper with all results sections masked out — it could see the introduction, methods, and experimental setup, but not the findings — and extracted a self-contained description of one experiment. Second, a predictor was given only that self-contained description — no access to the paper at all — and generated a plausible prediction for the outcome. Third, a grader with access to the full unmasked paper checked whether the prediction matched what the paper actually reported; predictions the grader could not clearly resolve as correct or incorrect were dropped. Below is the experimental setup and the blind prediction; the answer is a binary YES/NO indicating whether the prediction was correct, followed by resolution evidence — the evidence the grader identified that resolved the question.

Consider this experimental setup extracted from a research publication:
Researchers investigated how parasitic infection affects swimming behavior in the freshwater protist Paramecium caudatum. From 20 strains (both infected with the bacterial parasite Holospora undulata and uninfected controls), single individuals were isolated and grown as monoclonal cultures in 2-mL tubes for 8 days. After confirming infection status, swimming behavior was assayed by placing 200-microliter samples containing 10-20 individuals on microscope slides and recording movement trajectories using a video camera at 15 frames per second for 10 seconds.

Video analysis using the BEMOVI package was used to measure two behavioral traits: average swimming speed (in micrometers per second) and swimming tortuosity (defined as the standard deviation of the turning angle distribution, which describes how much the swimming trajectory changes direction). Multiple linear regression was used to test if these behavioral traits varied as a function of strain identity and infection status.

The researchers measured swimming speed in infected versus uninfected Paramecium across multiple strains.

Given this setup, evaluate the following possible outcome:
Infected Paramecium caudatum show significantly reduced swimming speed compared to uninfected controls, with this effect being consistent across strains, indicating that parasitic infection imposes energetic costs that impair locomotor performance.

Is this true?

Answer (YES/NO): YES